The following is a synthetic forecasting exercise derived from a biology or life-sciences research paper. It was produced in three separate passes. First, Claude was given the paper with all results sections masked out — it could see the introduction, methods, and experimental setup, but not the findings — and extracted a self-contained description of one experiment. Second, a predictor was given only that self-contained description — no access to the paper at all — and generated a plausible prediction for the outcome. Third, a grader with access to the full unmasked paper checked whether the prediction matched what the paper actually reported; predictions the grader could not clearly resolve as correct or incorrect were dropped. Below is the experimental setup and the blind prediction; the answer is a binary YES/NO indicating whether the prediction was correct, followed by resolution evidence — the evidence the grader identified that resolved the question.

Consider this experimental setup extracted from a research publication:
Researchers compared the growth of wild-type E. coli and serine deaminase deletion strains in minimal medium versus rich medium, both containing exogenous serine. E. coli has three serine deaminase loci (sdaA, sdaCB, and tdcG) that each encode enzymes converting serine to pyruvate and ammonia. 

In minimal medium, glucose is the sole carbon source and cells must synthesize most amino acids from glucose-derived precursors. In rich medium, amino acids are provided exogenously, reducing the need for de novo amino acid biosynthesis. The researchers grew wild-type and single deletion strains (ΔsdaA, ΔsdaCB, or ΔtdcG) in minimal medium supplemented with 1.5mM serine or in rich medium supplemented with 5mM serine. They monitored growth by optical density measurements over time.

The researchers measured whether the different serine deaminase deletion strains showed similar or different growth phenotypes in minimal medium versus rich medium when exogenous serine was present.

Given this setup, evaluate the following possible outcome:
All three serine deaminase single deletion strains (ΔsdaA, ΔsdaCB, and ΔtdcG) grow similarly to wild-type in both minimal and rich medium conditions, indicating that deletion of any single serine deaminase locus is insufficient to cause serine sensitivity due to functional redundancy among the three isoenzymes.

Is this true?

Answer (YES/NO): NO